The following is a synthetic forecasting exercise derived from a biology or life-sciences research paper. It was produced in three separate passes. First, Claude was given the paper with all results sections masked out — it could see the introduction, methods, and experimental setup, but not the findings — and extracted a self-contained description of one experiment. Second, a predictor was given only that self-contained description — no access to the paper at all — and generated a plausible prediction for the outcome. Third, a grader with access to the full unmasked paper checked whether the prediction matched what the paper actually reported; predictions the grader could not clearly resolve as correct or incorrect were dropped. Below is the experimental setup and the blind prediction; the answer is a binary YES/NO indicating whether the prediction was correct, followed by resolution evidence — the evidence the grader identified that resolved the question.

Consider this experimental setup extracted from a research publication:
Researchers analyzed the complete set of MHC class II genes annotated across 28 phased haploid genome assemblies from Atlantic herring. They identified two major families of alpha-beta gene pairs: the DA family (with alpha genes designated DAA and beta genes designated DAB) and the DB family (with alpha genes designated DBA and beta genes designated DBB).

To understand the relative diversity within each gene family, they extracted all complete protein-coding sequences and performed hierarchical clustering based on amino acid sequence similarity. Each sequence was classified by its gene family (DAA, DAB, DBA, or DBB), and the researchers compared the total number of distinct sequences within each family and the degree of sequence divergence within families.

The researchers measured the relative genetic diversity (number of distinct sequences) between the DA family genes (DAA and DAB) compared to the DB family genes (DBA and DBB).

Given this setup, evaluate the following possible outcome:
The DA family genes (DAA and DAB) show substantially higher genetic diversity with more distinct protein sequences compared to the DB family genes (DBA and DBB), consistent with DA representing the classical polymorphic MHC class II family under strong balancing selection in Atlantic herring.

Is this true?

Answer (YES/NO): YES